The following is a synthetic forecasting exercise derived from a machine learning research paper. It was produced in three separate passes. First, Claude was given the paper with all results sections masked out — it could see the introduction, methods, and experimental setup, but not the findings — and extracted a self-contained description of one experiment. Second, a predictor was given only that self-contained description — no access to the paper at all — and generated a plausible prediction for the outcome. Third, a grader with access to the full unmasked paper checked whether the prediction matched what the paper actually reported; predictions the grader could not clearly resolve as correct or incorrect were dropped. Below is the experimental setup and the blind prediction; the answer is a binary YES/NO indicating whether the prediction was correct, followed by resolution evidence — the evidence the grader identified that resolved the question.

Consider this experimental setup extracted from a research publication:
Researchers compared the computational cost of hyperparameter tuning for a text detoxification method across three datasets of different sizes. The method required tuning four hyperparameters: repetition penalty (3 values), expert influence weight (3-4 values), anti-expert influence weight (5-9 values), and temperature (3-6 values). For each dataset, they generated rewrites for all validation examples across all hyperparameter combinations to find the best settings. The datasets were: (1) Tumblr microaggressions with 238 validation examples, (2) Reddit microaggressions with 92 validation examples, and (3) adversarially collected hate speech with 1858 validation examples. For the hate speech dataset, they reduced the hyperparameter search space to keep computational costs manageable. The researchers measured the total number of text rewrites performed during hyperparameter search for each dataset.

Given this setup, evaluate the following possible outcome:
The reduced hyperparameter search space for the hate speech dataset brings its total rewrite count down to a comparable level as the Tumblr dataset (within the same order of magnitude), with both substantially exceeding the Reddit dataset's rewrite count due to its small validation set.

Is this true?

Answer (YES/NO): YES